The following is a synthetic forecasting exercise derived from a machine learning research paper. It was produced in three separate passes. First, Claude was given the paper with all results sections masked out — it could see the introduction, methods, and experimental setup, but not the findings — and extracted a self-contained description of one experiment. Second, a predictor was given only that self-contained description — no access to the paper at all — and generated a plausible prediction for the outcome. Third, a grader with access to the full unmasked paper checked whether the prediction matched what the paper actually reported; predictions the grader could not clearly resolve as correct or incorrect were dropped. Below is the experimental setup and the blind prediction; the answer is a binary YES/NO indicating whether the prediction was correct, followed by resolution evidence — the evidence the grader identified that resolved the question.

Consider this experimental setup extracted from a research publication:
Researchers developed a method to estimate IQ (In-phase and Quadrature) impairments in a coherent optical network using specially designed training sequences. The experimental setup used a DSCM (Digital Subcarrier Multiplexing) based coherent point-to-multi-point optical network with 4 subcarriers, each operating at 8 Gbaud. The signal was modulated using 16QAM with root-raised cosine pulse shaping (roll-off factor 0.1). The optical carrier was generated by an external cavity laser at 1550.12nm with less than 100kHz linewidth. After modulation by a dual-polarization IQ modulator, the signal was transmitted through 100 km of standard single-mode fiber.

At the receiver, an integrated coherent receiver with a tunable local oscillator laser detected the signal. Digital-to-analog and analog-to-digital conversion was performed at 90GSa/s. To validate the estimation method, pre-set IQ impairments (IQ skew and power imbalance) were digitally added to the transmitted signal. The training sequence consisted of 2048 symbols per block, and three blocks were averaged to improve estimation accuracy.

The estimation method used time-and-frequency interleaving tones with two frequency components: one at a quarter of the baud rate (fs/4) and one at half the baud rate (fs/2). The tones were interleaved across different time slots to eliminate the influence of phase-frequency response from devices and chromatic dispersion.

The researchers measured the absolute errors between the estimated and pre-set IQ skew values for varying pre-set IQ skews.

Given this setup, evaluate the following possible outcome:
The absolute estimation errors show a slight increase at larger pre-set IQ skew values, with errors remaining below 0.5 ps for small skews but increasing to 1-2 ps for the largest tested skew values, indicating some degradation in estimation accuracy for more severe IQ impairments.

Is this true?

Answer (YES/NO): NO